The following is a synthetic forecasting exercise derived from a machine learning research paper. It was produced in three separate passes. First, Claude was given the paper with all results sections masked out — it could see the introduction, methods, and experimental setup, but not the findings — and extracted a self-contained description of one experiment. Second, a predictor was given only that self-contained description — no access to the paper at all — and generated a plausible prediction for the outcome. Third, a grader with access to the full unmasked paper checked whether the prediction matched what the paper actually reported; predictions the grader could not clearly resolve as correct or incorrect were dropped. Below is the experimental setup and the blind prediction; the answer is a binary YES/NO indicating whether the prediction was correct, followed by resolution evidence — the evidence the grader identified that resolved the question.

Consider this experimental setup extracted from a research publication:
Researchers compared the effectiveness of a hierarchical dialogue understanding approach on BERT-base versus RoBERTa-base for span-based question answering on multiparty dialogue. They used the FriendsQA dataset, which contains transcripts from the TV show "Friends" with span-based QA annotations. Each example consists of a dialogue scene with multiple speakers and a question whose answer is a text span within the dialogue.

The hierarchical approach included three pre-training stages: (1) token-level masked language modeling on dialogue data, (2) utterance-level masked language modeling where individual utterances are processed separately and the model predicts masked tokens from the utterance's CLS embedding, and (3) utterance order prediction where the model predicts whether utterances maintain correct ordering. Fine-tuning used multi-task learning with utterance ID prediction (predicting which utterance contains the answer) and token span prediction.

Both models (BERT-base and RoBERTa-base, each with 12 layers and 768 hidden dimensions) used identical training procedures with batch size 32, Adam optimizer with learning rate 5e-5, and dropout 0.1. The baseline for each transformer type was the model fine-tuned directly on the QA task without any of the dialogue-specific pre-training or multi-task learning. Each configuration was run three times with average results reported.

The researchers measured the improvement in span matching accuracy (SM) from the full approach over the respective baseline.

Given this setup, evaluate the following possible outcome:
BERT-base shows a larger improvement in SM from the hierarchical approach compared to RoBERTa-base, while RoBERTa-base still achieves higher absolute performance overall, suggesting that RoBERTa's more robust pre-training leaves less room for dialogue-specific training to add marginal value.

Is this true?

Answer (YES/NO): YES